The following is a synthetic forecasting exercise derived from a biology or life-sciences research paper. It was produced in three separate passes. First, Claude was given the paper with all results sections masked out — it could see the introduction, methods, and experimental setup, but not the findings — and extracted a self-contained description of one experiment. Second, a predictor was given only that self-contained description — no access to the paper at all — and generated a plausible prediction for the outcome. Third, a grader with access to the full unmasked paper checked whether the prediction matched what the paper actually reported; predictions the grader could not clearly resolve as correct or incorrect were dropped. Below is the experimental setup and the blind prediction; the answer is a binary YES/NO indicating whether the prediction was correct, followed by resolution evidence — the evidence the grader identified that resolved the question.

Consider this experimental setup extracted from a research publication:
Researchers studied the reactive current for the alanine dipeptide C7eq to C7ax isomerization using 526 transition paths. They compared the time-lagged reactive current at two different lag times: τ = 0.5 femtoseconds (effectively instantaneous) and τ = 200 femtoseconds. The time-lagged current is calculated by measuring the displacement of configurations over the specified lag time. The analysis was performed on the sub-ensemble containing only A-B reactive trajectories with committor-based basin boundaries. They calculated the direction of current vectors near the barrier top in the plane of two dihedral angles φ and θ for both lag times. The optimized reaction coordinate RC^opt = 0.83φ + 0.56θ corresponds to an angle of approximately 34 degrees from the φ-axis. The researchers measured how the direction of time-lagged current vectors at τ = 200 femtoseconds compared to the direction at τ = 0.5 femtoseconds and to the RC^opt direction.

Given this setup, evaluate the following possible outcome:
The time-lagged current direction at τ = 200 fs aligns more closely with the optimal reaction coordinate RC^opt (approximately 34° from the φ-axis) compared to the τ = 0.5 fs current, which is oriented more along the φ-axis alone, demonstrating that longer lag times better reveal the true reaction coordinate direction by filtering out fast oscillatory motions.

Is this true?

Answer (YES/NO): NO